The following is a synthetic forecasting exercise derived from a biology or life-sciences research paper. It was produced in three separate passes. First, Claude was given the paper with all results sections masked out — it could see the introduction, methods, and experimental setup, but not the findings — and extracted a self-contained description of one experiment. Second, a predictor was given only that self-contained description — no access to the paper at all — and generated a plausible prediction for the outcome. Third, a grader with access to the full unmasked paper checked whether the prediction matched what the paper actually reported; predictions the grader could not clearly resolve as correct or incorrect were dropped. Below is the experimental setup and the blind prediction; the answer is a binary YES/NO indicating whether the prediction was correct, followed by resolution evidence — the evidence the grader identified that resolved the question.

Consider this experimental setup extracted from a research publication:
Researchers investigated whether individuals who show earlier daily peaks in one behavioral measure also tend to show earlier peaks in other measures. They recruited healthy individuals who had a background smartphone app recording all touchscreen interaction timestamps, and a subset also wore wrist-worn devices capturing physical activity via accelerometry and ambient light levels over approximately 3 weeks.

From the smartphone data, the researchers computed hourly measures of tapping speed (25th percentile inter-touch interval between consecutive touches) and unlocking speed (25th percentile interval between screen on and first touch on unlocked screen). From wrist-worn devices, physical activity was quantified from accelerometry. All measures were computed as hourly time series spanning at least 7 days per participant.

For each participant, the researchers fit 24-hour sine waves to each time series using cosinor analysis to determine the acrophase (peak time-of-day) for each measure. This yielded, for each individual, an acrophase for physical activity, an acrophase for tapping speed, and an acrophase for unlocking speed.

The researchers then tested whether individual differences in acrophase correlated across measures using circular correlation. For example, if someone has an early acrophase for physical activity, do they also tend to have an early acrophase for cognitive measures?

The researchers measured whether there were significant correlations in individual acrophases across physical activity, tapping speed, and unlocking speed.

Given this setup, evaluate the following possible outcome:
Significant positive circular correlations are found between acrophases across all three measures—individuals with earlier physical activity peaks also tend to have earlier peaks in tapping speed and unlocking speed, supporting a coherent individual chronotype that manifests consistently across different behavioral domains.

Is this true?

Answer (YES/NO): NO